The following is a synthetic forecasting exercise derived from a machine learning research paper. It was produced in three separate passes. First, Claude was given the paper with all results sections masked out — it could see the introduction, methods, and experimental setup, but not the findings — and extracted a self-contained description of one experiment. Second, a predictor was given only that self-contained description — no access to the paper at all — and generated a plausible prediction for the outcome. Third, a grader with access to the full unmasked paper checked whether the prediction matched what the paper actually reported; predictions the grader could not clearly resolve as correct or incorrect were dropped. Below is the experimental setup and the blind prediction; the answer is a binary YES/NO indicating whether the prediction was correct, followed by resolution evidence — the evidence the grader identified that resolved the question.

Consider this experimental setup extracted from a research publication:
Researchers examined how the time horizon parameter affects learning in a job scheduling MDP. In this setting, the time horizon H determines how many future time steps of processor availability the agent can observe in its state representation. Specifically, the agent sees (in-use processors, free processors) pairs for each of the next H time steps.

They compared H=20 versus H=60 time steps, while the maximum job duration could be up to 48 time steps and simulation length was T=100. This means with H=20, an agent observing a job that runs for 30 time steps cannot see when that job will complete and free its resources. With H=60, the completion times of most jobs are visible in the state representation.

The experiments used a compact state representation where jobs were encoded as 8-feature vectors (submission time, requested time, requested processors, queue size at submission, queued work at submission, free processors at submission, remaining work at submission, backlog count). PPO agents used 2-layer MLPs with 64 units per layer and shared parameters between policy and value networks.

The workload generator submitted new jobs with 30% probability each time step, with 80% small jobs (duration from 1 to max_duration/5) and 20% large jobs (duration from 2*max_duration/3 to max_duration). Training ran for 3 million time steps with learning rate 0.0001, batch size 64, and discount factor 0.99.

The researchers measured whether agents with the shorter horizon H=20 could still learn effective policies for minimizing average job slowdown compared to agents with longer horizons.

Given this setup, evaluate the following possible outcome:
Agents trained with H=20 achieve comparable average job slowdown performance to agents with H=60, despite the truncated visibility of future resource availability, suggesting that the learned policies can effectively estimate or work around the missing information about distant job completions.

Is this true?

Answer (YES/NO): YES